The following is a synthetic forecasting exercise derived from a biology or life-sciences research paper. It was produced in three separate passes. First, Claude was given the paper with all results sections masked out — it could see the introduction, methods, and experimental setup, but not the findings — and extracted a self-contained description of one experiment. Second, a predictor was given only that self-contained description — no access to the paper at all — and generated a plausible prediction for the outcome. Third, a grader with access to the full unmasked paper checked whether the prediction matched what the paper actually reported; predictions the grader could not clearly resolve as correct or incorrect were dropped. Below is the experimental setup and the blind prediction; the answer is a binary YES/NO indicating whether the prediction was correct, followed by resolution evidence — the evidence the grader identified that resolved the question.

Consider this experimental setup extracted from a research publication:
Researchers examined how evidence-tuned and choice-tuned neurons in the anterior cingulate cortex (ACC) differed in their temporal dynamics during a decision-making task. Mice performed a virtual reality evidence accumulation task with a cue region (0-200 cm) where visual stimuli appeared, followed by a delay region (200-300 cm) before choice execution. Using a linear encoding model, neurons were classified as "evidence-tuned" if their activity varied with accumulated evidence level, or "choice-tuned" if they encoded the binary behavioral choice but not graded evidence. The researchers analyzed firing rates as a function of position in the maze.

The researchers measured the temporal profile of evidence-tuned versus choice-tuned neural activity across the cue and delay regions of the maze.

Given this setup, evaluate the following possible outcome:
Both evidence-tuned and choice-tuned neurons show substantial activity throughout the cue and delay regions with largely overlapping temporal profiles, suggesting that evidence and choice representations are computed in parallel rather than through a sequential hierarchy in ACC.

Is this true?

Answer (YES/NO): NO